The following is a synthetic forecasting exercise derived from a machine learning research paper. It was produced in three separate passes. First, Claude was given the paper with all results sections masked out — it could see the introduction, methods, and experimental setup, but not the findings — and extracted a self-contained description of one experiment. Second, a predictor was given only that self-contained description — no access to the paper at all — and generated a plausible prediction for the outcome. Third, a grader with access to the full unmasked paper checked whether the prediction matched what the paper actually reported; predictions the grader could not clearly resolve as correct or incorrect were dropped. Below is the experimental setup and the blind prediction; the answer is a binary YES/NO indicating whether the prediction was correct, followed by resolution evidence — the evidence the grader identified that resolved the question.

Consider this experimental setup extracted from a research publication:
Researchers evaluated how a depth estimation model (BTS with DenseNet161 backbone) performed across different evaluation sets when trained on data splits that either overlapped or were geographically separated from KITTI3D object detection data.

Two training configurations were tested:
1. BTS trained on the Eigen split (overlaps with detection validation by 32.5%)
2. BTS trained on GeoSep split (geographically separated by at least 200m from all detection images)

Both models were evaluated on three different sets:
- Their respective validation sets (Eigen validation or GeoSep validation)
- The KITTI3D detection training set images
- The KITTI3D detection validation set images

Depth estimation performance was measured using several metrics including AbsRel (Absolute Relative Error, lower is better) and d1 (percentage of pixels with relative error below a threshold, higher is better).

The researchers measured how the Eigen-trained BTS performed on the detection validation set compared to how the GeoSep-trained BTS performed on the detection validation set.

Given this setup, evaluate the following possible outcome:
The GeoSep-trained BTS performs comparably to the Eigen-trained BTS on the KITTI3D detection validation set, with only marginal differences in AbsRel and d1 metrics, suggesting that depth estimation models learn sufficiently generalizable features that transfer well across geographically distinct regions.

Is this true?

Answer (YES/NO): NO